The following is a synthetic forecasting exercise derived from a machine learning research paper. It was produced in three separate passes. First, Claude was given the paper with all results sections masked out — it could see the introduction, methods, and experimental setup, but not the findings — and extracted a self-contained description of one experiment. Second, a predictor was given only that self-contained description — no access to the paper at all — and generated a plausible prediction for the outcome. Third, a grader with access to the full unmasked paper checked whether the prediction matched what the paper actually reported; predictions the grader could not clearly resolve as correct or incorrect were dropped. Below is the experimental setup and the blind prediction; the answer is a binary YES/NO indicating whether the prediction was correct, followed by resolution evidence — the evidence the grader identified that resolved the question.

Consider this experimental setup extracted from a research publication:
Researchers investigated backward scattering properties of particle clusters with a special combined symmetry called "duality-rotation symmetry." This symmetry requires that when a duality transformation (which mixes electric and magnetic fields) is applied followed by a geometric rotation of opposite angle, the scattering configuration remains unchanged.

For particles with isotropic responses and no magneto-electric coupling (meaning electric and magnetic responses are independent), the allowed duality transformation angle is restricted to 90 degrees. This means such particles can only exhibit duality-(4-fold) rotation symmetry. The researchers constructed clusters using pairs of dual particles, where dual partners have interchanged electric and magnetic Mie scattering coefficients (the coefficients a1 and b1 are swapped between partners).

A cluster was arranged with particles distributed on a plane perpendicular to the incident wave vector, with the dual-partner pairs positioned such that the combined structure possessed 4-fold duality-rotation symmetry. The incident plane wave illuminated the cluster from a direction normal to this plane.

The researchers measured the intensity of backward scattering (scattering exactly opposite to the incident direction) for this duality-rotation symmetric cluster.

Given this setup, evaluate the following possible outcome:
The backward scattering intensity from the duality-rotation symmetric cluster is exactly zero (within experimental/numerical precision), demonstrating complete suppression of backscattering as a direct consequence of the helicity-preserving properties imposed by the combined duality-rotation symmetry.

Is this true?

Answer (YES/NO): NO